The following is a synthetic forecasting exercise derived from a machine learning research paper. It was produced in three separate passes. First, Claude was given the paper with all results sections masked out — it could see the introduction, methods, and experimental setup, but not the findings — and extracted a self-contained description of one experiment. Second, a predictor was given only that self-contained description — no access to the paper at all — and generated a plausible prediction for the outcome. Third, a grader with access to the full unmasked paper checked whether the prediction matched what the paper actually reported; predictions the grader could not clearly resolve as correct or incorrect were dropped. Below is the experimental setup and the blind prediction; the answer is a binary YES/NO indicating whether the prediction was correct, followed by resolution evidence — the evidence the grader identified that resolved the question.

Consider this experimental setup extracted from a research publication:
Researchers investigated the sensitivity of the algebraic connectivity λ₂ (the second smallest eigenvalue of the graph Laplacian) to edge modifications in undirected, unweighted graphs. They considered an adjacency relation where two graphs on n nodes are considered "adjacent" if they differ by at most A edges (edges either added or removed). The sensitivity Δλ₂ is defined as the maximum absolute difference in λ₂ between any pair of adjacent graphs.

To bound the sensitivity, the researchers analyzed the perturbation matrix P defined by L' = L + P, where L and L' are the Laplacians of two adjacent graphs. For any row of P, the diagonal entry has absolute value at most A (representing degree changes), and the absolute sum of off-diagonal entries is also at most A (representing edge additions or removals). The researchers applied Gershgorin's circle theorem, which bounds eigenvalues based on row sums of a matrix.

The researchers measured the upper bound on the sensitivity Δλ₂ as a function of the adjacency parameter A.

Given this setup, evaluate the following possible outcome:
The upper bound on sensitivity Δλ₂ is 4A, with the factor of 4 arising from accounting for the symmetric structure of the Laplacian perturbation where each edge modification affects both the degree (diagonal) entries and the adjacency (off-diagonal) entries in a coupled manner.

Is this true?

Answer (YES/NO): NO